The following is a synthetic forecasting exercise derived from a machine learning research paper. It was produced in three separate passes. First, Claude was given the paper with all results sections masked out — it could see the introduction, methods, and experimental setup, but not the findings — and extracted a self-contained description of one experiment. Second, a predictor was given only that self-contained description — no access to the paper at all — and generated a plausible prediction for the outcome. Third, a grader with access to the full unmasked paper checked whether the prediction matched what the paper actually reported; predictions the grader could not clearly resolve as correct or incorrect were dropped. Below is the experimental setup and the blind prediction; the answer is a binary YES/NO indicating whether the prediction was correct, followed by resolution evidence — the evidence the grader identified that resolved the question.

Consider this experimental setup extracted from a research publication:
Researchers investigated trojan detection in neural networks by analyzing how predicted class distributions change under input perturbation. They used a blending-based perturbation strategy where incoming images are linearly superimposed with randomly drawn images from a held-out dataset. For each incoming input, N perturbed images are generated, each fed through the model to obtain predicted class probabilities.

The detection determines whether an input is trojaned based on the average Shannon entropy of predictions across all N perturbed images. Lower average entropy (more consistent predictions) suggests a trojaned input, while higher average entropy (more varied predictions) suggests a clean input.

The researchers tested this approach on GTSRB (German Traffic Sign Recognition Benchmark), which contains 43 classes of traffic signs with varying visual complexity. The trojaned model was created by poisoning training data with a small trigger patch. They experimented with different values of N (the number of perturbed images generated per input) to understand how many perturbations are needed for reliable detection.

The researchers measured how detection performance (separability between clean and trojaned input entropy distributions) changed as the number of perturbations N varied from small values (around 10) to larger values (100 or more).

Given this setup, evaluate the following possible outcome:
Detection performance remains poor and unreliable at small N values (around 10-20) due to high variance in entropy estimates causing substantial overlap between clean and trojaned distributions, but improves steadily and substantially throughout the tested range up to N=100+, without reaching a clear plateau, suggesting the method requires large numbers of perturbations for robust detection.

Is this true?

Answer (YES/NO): NO